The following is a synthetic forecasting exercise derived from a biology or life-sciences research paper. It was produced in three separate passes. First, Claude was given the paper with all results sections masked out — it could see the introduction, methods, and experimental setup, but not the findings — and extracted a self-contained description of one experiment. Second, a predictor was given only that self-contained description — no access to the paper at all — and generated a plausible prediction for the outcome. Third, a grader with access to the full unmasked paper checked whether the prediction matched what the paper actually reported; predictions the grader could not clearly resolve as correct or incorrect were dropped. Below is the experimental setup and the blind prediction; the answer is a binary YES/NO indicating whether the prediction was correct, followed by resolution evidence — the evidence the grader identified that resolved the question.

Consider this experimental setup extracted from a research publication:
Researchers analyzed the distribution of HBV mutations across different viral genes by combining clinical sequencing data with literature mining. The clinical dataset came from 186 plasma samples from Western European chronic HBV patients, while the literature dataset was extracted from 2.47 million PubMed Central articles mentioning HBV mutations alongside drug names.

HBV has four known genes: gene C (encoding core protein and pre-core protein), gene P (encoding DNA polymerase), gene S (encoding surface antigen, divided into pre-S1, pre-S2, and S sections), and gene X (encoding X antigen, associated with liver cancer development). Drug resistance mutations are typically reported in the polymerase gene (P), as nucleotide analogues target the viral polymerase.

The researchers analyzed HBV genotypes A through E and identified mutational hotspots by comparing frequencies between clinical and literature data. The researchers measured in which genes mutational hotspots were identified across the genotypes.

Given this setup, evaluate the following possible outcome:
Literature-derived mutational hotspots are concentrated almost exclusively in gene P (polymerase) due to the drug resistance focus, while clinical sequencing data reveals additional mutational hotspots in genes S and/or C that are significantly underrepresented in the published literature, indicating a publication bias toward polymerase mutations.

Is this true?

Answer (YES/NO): NO